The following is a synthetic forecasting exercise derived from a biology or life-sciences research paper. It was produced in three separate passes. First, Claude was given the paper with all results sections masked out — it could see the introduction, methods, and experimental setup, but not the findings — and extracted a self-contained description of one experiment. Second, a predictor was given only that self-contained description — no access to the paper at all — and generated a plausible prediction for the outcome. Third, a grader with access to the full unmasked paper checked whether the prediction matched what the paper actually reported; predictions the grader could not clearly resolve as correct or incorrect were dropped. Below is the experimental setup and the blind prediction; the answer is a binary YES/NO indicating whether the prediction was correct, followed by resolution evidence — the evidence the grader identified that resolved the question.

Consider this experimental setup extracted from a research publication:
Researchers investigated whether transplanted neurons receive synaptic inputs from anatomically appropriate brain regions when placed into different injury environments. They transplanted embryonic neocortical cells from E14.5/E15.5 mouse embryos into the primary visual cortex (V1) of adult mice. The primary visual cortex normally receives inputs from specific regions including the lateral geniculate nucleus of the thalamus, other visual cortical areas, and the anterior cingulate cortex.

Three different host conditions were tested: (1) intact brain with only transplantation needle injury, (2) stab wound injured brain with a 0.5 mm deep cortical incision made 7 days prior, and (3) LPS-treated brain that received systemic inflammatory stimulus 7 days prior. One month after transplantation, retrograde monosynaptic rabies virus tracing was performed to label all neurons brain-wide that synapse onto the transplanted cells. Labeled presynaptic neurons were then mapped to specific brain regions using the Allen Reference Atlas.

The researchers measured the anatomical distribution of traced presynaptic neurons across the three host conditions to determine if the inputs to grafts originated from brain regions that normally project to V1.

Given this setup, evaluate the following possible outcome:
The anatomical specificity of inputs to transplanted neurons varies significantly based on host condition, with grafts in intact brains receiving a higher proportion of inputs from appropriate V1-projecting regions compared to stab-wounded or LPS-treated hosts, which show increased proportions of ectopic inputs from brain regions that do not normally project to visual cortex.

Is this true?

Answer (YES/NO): NO